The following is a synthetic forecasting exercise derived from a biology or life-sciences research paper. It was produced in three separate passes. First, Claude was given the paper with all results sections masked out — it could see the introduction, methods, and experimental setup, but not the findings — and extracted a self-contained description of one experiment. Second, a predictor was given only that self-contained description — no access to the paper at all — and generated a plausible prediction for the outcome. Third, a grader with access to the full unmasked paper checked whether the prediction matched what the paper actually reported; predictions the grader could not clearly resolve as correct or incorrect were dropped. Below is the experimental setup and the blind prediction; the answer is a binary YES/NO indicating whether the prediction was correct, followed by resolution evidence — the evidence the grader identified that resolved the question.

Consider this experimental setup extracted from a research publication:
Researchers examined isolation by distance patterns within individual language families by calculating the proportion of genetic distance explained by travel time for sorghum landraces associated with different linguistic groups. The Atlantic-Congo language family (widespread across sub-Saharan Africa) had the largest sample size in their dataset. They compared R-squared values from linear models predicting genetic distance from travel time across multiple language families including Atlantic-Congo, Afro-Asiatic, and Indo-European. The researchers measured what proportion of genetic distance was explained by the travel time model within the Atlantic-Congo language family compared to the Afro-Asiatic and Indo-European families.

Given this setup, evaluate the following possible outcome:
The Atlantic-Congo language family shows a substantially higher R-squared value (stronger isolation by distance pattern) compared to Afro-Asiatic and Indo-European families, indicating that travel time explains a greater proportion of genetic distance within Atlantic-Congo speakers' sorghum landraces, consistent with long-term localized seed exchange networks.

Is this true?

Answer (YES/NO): YES